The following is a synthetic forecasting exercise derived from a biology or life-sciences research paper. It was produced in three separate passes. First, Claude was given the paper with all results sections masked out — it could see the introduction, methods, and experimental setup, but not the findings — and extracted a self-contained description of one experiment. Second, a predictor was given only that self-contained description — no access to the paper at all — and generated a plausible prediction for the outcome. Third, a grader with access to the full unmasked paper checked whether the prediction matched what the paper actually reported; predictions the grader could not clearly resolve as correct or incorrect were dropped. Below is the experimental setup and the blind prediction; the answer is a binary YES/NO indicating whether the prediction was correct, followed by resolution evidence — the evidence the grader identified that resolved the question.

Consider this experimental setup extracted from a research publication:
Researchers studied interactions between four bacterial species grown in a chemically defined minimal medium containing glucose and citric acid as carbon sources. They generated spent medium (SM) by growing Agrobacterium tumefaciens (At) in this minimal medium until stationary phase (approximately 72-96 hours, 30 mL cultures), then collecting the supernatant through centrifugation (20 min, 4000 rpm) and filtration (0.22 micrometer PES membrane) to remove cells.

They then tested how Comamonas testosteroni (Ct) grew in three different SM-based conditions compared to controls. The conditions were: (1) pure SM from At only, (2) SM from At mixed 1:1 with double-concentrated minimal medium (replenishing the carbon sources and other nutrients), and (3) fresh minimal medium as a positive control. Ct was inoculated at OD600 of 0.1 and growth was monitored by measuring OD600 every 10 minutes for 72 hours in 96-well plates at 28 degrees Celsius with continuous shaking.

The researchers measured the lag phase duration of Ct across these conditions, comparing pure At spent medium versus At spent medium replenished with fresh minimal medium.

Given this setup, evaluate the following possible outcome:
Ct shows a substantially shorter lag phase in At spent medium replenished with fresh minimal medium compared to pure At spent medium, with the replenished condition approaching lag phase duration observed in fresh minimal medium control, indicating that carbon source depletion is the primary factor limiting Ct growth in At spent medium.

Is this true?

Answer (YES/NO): NO